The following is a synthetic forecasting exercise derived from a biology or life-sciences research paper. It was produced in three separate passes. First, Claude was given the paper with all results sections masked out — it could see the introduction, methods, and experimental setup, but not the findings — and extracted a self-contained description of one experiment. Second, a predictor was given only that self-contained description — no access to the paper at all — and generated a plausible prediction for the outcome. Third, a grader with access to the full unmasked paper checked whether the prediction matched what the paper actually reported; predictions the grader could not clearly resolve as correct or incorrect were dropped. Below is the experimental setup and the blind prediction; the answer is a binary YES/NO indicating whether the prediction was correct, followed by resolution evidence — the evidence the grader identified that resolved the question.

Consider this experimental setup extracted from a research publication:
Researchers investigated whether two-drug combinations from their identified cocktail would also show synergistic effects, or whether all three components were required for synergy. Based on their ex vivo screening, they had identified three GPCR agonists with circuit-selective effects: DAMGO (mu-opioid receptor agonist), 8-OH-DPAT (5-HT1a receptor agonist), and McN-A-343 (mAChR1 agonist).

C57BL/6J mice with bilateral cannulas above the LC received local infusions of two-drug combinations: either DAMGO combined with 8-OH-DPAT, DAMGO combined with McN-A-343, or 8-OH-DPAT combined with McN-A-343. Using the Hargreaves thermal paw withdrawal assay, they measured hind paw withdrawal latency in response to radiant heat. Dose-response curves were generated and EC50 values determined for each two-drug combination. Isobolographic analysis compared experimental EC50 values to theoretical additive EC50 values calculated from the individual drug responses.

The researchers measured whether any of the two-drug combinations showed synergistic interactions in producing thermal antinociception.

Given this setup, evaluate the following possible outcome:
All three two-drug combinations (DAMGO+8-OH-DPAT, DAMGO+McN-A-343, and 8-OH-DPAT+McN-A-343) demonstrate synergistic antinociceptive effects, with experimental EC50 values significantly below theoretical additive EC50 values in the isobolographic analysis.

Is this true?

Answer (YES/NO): NO